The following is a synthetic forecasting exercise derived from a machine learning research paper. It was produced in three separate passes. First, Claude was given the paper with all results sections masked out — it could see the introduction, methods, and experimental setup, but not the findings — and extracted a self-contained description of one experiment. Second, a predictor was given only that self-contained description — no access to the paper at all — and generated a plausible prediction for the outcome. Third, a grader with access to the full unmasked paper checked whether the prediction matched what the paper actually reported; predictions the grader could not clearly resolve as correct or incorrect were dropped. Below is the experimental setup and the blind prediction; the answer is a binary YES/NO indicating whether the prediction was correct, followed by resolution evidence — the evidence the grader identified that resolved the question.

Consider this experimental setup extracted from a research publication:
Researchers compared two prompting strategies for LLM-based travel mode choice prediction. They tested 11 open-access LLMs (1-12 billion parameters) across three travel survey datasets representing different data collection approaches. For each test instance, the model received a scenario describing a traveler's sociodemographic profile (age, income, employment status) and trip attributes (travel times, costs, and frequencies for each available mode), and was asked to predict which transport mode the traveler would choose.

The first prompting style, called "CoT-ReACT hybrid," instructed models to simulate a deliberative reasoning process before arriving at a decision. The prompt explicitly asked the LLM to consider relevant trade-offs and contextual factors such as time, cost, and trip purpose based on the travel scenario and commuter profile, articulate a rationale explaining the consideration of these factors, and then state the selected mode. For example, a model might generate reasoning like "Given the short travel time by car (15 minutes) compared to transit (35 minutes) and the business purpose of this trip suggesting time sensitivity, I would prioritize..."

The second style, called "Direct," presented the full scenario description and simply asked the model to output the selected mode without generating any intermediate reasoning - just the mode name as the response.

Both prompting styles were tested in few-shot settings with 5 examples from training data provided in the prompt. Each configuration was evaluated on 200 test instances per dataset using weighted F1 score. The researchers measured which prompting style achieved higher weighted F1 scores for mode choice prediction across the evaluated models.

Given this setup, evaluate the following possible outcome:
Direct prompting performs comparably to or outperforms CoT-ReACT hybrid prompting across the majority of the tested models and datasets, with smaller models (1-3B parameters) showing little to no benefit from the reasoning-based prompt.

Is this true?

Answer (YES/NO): YES